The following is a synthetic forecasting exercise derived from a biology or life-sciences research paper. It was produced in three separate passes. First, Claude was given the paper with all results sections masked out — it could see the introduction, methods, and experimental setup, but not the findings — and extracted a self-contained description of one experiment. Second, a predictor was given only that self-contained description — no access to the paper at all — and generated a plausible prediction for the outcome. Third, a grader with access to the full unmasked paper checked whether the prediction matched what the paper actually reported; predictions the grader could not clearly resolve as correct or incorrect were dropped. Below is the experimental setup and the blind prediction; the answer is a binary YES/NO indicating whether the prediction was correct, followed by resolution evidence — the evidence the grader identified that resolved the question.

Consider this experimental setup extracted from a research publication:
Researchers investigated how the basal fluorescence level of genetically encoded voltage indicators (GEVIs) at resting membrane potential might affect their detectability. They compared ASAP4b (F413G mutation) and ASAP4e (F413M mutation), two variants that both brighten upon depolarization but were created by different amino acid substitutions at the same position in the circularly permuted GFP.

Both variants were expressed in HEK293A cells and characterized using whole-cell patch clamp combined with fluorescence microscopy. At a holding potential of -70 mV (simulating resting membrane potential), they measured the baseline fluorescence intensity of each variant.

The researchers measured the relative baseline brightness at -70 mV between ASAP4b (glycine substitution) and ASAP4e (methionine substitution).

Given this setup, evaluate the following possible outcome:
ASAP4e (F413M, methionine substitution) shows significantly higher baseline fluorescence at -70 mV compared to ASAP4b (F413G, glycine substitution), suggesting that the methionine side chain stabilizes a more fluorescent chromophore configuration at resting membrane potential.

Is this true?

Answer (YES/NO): NO